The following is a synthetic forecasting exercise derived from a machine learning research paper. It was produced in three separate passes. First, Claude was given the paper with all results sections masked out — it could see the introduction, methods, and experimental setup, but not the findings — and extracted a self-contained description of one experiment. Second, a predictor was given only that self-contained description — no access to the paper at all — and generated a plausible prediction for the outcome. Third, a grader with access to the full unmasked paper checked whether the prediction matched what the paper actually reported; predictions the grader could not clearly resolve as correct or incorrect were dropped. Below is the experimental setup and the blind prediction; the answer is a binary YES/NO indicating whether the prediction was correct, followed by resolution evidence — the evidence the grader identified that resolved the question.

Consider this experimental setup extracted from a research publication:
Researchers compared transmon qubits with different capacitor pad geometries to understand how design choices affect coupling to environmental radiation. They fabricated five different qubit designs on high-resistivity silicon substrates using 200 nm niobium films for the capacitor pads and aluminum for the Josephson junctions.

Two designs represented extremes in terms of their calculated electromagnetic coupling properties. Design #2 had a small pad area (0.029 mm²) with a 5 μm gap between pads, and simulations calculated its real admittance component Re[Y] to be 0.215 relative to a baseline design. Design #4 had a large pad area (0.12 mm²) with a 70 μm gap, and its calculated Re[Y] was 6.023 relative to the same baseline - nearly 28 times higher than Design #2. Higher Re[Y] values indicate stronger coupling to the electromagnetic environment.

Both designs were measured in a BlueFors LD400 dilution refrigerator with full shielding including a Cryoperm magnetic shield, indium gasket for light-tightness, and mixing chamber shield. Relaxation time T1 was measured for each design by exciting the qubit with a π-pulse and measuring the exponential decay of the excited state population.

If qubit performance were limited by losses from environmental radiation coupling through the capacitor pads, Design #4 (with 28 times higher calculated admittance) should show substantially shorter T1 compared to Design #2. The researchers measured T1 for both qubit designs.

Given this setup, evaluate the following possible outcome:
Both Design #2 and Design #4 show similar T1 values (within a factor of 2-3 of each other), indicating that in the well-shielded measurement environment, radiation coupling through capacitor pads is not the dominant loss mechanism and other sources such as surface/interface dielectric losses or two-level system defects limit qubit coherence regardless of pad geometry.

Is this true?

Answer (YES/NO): YES